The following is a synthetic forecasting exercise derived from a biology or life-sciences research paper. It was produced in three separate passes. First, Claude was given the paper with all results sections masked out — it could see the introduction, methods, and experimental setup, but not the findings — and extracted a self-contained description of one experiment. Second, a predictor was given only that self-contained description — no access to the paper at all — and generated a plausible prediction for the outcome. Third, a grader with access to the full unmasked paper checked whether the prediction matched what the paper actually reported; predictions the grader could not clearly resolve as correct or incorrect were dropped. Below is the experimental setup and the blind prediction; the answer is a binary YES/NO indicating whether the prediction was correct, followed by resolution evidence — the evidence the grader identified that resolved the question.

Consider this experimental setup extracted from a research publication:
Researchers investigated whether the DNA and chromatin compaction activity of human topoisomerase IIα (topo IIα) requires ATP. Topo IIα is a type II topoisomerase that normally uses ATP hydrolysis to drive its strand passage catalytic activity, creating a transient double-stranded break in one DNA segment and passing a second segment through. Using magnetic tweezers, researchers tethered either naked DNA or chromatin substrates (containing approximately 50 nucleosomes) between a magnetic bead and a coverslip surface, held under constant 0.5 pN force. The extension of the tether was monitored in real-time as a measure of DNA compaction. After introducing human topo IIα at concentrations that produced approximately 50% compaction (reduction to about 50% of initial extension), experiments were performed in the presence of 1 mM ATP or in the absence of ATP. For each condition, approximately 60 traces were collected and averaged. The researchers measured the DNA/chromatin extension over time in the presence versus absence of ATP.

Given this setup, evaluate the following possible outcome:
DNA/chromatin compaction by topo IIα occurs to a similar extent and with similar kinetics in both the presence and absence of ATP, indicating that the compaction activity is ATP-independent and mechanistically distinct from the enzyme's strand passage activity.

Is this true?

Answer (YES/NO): YES